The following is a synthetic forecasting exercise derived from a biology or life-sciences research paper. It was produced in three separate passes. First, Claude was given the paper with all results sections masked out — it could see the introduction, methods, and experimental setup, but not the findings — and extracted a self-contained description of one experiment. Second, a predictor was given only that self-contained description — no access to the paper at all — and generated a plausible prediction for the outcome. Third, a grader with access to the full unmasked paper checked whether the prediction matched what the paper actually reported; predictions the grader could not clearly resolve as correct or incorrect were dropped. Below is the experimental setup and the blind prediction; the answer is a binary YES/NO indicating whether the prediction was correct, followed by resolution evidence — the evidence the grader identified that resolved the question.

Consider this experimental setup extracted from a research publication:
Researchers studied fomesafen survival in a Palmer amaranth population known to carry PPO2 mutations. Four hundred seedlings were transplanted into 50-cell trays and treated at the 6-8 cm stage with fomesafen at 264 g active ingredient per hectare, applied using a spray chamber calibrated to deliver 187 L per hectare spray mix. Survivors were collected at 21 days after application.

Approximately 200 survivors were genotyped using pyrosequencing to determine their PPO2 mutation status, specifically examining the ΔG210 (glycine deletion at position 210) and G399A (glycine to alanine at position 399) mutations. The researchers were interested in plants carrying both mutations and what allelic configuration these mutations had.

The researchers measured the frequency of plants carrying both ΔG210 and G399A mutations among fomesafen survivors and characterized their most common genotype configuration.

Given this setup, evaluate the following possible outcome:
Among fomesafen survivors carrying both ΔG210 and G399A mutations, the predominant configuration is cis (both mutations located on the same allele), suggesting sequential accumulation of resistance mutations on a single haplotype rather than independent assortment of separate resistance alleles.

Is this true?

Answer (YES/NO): NO